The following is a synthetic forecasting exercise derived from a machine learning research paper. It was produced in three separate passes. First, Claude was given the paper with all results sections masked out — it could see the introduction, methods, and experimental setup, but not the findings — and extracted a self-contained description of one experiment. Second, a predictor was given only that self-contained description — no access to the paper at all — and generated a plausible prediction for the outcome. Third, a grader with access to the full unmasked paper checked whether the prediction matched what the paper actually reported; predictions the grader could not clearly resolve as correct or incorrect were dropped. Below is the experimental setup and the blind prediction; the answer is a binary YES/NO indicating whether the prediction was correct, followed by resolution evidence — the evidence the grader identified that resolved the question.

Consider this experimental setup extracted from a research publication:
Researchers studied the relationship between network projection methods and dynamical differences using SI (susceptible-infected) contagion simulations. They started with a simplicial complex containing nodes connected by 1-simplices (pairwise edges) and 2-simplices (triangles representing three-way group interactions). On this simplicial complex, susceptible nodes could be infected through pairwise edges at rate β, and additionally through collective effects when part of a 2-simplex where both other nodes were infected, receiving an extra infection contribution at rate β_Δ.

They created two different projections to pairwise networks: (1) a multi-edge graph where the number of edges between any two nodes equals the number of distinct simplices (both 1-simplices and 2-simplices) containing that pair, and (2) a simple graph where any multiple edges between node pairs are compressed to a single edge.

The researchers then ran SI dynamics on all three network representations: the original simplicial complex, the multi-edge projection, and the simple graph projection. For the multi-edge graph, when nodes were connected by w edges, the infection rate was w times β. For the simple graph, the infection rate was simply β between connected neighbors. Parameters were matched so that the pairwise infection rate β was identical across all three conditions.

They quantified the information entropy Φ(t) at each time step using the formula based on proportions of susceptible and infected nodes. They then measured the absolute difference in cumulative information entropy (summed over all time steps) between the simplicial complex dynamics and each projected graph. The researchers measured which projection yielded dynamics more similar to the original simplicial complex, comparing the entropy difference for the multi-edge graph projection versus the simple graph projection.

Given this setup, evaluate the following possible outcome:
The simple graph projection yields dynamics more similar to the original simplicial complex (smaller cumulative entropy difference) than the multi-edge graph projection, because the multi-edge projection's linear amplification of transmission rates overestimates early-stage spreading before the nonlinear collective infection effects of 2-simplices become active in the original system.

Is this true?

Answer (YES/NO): NO